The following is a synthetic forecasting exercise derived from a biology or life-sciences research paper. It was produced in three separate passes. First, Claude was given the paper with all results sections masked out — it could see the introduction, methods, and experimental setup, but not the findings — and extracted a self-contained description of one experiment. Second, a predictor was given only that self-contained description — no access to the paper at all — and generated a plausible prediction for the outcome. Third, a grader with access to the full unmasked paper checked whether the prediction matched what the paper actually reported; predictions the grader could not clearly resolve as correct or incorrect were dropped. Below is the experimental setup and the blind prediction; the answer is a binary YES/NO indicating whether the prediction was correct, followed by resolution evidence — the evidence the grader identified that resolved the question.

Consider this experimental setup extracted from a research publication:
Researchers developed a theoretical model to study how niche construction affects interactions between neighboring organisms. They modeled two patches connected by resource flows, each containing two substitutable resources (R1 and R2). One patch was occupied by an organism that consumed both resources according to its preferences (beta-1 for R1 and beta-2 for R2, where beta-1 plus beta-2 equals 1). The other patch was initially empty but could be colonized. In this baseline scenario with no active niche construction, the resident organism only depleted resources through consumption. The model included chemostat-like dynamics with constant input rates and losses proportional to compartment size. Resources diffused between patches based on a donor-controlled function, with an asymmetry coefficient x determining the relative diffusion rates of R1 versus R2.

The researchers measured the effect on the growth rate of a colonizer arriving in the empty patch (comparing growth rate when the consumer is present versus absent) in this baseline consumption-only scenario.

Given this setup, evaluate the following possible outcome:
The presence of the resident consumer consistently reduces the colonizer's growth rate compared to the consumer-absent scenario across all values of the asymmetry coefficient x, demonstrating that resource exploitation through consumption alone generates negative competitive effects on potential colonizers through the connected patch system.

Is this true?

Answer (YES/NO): NO